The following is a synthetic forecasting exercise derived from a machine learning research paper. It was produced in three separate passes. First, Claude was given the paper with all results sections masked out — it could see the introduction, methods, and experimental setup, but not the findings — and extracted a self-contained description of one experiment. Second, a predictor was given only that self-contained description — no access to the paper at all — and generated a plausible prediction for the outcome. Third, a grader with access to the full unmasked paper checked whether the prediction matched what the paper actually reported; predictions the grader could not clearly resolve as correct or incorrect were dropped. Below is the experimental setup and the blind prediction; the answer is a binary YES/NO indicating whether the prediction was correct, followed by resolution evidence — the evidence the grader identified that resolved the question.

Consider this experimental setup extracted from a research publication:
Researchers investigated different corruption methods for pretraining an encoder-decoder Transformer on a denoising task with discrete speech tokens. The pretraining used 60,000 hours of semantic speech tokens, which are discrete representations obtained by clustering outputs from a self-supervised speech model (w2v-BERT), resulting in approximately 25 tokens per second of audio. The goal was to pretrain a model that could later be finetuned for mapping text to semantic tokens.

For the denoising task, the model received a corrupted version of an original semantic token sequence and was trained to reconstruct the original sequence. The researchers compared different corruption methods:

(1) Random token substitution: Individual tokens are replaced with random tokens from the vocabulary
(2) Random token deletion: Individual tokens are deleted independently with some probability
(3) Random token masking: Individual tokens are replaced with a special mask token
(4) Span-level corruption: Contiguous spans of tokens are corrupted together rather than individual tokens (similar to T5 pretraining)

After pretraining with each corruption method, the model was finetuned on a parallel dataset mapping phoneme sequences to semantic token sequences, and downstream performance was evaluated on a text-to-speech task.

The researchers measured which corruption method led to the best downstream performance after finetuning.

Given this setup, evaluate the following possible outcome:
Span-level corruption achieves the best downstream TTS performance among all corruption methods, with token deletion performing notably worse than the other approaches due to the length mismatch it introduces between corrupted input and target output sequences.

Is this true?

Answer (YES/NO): NO